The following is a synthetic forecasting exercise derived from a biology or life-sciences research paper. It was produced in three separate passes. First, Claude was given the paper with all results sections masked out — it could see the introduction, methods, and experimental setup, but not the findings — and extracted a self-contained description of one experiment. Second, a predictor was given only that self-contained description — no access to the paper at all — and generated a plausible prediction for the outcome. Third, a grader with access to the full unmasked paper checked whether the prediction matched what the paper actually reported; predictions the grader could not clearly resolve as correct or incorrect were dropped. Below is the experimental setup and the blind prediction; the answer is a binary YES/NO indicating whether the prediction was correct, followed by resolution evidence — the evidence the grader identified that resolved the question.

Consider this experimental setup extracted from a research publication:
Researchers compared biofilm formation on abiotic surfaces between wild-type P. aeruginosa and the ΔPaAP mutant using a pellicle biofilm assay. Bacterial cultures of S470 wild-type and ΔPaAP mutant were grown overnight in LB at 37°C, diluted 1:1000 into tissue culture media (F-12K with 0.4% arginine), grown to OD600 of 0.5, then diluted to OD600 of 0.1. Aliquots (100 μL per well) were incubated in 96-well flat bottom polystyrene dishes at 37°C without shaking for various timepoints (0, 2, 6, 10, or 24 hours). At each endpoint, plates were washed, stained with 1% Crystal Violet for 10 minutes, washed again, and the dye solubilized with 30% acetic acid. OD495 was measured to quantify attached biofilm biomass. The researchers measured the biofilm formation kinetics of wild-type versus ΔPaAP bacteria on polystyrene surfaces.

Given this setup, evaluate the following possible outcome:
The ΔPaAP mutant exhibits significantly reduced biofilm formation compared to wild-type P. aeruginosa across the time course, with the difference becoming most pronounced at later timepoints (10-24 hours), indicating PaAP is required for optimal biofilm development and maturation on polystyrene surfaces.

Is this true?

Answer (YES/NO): NO